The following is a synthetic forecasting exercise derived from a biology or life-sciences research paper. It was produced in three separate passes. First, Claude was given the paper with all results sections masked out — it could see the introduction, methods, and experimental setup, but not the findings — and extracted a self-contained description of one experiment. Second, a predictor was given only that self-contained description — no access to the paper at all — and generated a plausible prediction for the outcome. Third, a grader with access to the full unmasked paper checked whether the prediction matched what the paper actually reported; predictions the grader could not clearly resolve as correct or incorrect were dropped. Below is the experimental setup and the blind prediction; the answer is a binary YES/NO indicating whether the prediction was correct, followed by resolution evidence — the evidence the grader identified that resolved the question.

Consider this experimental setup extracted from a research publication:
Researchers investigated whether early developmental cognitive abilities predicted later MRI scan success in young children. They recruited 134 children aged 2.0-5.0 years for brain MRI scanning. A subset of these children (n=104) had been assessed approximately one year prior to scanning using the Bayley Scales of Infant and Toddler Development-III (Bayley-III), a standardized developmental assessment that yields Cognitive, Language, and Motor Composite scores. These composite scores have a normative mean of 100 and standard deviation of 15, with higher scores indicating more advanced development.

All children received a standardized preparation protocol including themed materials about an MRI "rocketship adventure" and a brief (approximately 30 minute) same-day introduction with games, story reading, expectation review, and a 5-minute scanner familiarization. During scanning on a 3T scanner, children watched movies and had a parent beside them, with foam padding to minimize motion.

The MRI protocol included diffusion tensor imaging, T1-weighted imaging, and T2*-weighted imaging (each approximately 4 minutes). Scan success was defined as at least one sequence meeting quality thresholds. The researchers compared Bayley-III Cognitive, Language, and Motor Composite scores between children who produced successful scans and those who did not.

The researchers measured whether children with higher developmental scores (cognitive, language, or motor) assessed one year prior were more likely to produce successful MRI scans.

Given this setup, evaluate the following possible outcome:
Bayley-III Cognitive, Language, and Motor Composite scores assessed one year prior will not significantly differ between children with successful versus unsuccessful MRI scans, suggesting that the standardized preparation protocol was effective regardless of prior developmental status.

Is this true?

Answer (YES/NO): NO